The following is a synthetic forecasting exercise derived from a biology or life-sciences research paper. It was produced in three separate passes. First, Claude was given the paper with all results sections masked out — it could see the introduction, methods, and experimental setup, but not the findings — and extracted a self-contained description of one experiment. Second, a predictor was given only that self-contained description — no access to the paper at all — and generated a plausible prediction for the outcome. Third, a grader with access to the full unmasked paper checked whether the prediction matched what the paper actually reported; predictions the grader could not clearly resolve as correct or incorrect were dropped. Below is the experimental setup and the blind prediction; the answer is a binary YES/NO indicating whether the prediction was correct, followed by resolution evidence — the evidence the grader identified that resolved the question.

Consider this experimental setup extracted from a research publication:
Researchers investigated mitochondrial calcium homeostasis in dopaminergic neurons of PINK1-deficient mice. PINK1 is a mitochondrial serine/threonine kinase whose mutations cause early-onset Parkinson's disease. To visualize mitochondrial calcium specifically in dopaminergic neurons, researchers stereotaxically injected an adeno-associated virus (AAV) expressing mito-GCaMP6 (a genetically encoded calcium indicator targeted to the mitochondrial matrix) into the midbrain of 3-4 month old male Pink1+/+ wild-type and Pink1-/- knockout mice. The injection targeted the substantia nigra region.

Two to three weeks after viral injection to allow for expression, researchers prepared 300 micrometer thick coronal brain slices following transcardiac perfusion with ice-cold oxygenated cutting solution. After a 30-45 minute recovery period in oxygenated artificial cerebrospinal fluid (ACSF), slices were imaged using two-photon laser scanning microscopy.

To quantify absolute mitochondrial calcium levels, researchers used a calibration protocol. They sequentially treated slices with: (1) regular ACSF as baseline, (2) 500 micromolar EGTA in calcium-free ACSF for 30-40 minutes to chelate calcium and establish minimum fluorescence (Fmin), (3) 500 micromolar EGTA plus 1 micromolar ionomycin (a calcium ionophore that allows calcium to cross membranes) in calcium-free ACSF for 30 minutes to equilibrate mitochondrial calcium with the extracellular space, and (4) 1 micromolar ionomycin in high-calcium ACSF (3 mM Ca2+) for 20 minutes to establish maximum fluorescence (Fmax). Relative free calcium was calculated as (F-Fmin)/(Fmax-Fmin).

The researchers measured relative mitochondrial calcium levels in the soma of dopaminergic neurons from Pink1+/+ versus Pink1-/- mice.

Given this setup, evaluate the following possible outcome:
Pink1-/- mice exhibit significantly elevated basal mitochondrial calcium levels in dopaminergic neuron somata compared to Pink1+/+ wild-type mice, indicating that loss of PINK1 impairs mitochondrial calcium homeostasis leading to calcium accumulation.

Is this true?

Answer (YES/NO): YES